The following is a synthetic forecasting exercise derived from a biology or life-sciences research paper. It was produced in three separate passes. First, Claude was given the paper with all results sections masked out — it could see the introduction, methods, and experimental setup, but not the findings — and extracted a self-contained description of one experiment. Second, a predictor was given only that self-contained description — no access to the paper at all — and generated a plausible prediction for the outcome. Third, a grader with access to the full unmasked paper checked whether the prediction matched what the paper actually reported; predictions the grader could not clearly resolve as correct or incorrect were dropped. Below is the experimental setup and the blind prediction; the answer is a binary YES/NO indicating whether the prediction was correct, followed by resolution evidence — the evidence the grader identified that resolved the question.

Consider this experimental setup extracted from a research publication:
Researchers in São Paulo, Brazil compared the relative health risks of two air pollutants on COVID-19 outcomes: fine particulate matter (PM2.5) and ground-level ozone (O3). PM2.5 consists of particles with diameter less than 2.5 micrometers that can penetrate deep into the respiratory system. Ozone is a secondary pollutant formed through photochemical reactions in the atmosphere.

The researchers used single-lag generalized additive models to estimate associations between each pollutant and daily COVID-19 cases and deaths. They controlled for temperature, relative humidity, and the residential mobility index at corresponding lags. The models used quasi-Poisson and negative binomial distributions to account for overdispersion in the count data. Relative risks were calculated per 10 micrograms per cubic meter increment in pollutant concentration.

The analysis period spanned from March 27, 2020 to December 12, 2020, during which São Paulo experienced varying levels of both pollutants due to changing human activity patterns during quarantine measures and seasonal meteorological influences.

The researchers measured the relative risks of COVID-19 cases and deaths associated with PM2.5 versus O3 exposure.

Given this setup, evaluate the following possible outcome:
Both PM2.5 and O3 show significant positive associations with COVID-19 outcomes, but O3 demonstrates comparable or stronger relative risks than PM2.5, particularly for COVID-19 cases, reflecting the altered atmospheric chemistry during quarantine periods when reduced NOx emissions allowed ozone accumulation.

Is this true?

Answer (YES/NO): NO